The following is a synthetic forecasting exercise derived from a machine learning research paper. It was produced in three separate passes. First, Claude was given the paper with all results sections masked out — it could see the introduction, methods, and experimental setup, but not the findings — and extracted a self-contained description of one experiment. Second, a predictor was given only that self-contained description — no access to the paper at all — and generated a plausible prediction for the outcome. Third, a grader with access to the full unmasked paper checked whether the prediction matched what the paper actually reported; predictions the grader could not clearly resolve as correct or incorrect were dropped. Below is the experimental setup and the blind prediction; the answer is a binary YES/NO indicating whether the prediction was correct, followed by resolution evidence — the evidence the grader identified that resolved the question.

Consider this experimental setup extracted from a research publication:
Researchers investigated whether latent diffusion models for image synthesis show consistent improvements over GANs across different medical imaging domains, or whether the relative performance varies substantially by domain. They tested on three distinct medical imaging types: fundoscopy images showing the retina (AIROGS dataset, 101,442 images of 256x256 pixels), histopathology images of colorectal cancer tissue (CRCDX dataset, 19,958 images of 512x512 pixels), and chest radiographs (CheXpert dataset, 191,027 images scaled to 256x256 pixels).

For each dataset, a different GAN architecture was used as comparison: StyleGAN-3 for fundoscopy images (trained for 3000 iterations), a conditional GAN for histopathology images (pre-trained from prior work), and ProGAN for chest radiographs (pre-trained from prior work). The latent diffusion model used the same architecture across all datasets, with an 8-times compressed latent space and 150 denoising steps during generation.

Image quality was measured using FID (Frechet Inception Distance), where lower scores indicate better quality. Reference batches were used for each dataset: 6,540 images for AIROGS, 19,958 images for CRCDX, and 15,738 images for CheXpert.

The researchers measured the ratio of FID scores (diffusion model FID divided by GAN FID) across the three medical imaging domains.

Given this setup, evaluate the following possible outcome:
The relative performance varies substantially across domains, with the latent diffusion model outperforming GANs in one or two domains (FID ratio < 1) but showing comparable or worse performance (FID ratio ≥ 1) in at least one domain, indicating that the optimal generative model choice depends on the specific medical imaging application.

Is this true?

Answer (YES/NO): NO